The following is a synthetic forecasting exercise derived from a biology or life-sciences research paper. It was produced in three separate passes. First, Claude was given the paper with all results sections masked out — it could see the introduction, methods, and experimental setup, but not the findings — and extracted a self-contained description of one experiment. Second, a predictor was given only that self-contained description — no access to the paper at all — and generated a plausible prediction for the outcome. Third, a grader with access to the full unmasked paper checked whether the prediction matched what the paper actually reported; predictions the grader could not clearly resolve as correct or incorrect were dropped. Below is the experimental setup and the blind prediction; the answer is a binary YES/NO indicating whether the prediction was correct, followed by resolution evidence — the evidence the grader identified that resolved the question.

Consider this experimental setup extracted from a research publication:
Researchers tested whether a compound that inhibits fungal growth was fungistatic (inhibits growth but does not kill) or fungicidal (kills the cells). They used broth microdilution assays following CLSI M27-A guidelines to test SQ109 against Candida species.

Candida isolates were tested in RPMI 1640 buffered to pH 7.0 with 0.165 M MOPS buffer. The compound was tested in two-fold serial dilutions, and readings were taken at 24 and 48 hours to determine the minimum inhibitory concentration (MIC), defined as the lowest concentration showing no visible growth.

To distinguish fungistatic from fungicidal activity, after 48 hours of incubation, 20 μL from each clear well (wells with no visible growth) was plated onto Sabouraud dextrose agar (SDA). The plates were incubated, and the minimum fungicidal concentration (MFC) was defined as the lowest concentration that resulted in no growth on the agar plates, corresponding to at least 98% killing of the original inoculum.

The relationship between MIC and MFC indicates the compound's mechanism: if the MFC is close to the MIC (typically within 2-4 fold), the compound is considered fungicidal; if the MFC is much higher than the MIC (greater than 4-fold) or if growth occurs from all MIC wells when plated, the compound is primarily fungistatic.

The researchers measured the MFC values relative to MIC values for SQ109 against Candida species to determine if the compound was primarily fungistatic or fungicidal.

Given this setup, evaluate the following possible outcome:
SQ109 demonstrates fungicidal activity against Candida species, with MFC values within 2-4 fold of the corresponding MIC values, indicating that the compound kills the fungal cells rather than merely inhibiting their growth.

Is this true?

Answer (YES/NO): YES